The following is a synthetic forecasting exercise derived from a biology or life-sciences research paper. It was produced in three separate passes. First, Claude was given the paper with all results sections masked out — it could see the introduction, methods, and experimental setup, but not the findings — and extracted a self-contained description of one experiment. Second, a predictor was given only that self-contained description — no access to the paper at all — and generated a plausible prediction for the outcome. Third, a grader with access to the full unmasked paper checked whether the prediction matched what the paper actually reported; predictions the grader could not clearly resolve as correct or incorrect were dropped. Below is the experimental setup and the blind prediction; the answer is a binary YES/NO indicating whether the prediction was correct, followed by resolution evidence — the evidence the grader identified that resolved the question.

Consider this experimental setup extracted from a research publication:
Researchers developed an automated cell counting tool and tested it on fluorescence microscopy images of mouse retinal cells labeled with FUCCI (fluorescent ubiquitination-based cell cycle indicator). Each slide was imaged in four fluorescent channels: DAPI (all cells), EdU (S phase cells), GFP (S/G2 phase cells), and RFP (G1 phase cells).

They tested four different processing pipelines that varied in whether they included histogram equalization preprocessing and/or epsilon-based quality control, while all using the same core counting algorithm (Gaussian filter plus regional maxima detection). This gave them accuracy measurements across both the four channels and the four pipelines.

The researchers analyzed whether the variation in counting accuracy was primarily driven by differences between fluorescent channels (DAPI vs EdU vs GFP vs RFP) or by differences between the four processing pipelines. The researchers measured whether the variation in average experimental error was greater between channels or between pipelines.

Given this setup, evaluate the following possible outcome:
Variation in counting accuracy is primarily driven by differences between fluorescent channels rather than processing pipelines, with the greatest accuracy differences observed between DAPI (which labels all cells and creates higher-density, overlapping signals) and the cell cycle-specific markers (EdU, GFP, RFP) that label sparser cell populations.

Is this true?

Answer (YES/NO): NO